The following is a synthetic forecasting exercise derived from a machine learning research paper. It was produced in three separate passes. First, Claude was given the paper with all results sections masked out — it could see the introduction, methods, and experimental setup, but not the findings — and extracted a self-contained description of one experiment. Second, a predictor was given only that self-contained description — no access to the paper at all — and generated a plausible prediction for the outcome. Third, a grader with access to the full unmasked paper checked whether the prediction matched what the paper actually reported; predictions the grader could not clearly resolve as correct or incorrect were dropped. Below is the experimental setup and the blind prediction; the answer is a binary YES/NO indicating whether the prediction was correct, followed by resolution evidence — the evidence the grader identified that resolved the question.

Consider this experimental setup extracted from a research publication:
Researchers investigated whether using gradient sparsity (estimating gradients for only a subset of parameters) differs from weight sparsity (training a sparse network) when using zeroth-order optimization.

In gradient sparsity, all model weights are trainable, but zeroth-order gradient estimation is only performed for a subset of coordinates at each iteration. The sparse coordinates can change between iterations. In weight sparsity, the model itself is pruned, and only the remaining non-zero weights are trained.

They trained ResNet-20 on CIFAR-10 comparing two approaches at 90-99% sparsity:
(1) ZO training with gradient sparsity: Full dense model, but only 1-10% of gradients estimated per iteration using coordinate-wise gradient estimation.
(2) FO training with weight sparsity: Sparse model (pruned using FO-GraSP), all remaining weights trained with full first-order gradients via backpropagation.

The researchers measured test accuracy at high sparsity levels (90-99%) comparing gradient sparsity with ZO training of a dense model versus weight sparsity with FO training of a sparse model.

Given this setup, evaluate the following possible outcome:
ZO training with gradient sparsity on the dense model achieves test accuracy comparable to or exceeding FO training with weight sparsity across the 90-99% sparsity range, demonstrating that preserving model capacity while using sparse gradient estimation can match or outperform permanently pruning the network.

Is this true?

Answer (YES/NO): YES